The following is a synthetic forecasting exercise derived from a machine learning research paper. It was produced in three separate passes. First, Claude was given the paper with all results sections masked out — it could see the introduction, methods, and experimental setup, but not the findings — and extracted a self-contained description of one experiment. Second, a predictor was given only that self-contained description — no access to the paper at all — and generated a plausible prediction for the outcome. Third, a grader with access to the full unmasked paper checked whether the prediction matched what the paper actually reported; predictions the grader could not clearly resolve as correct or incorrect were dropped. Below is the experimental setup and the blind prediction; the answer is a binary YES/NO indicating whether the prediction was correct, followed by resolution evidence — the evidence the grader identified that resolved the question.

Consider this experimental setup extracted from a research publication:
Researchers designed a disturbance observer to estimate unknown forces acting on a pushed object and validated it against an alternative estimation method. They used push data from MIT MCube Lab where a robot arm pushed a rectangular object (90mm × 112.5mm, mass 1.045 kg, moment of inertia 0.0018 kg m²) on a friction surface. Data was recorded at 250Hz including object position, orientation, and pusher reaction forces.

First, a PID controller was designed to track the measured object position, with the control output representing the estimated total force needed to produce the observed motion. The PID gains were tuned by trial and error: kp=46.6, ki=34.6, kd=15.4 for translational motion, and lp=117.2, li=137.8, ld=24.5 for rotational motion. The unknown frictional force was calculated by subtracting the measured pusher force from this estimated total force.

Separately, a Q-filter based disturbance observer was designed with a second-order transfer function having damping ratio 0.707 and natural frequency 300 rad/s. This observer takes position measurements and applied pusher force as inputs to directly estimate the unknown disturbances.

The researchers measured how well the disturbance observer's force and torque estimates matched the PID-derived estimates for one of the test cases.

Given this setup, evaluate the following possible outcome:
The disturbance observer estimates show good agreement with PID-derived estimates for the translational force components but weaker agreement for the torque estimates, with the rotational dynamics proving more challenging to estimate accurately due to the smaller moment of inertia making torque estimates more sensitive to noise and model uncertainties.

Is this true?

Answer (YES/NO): NO